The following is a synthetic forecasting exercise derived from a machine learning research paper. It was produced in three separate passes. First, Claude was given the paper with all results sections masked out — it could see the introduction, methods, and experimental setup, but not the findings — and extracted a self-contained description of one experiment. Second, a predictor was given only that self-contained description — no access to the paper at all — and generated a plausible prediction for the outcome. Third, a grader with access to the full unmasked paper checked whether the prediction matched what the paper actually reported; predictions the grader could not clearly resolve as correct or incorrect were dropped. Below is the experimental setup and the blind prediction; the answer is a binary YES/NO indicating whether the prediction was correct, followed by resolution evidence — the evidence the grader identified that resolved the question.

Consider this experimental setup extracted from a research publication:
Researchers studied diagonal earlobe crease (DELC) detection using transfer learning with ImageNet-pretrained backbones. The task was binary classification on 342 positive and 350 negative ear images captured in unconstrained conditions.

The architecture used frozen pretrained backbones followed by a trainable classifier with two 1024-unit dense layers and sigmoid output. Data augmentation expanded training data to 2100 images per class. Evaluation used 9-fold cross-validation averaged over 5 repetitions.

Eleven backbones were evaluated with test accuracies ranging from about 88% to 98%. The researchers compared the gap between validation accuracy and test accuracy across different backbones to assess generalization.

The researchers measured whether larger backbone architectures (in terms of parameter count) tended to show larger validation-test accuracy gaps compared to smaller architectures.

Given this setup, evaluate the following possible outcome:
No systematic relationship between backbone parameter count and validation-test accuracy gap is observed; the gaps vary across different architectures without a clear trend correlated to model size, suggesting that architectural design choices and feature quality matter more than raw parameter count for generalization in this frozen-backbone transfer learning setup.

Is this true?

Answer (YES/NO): YES